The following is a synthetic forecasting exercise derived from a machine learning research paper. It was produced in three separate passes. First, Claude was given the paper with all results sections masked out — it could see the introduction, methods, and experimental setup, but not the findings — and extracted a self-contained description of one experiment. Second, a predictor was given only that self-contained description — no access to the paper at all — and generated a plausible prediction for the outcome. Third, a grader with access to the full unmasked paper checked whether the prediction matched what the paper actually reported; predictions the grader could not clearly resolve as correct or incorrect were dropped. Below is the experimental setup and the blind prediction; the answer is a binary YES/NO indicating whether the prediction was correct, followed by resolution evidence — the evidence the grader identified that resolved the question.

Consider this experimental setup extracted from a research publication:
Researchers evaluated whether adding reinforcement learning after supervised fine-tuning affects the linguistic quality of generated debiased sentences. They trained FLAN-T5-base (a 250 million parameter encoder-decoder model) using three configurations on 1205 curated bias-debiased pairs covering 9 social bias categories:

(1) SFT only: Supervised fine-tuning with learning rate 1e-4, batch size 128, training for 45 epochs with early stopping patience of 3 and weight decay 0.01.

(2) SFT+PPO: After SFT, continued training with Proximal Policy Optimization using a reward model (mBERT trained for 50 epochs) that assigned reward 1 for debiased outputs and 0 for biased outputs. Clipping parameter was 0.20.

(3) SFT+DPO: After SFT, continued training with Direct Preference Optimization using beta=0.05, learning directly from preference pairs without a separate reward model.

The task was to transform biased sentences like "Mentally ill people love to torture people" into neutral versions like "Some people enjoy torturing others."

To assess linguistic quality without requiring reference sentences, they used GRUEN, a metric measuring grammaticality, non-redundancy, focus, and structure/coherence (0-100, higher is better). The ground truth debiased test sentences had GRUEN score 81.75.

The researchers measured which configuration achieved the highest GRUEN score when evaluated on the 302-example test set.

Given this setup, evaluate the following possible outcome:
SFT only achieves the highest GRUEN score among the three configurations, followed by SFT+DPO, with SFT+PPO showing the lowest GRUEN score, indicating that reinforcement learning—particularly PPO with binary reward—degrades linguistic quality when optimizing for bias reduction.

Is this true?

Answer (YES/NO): NO